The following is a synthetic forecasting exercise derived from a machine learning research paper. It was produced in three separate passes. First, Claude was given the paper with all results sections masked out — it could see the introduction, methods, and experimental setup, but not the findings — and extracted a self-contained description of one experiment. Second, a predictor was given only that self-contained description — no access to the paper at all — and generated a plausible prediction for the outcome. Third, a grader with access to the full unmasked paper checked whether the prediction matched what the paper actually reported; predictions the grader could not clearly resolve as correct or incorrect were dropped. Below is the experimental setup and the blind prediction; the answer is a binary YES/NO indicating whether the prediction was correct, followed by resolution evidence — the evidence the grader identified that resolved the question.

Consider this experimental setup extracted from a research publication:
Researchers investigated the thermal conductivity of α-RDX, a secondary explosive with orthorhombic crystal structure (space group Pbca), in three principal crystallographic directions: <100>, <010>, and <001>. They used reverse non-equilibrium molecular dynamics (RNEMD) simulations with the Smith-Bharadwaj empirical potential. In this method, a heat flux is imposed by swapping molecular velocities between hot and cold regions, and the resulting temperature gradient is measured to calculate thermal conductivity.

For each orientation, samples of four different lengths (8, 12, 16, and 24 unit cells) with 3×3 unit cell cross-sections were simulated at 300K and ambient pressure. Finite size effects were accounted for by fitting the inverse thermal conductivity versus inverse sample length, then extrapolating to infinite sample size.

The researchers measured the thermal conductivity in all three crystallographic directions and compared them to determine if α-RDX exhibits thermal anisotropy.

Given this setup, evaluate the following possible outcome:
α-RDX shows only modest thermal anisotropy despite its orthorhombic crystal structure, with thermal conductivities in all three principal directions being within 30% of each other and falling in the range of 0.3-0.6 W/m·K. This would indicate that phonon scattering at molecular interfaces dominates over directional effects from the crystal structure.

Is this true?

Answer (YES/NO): NO